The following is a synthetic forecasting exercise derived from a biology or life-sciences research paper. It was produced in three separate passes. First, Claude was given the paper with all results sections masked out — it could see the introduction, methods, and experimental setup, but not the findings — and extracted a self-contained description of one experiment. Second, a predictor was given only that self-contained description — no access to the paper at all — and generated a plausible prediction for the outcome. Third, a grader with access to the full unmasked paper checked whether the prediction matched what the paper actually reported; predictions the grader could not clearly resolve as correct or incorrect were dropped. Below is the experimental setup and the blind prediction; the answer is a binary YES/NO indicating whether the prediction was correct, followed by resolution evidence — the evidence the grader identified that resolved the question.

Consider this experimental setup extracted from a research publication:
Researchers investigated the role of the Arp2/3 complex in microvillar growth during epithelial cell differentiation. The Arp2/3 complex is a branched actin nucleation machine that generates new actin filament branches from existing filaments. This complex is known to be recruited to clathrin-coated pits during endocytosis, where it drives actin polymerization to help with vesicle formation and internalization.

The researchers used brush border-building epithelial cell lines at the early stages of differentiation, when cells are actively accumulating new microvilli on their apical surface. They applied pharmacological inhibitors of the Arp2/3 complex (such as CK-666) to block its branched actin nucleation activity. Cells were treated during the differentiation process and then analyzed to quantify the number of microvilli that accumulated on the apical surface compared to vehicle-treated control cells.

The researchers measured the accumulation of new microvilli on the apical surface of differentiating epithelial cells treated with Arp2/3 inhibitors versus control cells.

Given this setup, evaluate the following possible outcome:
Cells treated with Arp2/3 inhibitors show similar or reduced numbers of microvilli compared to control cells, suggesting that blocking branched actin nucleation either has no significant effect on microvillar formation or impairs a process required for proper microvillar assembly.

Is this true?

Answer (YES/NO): YES